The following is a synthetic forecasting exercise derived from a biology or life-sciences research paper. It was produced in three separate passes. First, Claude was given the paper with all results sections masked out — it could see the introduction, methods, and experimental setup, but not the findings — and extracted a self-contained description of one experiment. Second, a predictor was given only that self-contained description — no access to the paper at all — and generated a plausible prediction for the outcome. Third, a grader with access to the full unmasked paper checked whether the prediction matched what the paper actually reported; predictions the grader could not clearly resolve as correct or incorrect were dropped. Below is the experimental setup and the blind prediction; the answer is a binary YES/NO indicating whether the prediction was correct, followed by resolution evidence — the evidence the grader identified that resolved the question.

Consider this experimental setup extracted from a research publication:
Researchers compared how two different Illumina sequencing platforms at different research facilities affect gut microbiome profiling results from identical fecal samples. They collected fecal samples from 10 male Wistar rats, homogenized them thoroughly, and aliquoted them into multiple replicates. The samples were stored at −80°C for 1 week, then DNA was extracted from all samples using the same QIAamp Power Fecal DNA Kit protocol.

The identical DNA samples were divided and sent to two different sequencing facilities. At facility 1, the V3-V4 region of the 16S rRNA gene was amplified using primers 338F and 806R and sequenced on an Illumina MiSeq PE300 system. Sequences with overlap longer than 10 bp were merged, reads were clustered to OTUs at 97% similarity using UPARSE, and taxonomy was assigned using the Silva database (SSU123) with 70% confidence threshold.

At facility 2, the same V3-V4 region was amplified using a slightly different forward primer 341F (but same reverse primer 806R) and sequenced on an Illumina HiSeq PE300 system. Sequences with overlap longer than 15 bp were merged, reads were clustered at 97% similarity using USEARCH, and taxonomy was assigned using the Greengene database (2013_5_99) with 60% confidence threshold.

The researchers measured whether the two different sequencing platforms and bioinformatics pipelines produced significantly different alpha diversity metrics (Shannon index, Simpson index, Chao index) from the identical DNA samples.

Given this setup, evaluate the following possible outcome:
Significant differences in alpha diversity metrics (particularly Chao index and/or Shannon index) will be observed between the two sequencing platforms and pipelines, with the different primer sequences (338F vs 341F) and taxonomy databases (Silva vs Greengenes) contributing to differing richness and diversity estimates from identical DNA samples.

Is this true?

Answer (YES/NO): NO